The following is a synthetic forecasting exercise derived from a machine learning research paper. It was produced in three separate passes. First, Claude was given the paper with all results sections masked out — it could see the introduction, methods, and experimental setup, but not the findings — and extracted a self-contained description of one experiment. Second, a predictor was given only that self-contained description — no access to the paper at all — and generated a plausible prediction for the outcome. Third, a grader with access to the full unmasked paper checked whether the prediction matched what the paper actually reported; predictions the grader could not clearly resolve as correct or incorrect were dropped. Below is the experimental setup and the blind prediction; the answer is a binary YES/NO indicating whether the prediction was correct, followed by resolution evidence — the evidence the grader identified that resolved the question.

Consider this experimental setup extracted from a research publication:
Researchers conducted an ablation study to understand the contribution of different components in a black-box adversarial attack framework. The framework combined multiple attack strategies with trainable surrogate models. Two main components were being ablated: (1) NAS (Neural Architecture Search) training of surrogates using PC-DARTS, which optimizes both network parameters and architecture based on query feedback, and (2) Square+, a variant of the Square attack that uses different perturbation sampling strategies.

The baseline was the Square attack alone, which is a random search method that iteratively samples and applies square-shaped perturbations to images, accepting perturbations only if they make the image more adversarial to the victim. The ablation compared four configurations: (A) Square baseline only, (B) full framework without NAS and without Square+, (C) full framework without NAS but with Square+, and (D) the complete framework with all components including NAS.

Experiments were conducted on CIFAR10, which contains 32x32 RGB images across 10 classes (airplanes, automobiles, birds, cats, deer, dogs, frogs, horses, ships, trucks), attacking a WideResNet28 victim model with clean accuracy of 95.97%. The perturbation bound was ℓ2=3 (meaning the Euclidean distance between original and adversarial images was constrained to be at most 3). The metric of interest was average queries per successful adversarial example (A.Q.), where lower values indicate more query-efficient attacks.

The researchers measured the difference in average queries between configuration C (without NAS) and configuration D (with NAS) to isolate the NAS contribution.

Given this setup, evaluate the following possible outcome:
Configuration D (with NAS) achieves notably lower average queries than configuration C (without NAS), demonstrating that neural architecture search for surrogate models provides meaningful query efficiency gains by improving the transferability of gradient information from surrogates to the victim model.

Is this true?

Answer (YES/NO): YES